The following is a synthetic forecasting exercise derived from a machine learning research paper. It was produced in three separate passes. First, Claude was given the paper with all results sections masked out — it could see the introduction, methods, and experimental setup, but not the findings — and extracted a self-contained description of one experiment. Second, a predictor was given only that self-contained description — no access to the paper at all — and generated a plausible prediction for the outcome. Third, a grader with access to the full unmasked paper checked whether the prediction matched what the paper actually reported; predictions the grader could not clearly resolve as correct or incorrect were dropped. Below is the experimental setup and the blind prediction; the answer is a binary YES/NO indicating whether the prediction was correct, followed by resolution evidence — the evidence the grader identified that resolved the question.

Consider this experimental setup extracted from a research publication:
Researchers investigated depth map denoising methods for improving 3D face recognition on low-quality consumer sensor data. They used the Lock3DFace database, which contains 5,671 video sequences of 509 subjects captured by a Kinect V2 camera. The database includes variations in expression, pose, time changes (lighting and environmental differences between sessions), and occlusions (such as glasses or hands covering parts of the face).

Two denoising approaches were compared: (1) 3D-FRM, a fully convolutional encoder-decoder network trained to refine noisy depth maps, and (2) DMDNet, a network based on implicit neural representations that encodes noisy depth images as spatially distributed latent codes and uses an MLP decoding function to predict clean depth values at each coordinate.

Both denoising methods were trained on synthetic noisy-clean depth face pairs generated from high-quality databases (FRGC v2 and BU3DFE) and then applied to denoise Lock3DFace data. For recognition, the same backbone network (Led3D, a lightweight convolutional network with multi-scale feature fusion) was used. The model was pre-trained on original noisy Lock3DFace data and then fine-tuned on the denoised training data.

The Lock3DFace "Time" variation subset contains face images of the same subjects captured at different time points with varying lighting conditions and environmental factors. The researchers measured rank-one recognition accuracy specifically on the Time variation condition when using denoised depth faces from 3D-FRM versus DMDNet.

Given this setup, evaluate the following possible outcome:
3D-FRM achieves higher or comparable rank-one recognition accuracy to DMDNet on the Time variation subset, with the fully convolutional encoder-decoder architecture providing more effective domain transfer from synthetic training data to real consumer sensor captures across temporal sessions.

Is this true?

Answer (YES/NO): YES